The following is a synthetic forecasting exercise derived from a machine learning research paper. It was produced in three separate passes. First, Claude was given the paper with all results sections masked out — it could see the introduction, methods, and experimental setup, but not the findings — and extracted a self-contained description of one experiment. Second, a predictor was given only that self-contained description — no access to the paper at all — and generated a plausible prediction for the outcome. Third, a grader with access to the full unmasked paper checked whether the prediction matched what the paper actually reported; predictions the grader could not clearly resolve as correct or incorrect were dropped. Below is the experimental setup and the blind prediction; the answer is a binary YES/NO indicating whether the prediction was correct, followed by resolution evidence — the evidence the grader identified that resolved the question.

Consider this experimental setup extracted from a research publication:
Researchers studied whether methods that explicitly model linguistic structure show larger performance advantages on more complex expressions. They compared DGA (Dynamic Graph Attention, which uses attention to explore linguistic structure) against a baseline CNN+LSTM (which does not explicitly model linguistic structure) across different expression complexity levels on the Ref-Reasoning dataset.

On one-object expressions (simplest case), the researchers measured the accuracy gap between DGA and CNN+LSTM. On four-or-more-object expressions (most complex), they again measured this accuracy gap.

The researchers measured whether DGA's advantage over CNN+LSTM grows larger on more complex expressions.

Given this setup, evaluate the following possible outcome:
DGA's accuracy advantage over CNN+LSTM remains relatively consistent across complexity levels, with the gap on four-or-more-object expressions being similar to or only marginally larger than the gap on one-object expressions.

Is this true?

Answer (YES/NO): NO